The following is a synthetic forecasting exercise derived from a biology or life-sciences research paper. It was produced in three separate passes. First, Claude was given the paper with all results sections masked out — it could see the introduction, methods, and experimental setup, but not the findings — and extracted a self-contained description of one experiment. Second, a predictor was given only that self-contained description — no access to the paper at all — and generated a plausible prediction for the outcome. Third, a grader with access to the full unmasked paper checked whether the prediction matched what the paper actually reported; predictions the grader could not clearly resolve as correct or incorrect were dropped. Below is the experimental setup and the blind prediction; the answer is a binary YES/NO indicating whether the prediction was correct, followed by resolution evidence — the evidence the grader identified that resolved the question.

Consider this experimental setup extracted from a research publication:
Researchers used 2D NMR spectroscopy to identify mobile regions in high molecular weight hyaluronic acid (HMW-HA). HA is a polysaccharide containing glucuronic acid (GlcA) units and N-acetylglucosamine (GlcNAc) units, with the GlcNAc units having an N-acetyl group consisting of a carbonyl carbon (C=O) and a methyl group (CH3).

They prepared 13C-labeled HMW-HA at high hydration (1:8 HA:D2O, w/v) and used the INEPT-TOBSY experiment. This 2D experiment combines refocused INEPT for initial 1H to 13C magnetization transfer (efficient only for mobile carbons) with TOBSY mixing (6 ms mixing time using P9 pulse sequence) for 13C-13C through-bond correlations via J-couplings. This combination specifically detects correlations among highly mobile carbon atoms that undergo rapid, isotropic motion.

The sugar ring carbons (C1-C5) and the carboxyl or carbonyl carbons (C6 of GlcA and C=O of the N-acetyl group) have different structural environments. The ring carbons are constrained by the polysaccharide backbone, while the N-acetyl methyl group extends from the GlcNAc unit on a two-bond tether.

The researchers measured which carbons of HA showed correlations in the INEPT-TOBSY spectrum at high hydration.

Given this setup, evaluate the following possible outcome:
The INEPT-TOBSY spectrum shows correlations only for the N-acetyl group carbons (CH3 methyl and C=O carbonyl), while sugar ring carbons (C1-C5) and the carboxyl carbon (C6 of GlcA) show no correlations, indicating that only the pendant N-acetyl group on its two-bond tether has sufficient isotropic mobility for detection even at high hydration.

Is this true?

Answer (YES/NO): NO